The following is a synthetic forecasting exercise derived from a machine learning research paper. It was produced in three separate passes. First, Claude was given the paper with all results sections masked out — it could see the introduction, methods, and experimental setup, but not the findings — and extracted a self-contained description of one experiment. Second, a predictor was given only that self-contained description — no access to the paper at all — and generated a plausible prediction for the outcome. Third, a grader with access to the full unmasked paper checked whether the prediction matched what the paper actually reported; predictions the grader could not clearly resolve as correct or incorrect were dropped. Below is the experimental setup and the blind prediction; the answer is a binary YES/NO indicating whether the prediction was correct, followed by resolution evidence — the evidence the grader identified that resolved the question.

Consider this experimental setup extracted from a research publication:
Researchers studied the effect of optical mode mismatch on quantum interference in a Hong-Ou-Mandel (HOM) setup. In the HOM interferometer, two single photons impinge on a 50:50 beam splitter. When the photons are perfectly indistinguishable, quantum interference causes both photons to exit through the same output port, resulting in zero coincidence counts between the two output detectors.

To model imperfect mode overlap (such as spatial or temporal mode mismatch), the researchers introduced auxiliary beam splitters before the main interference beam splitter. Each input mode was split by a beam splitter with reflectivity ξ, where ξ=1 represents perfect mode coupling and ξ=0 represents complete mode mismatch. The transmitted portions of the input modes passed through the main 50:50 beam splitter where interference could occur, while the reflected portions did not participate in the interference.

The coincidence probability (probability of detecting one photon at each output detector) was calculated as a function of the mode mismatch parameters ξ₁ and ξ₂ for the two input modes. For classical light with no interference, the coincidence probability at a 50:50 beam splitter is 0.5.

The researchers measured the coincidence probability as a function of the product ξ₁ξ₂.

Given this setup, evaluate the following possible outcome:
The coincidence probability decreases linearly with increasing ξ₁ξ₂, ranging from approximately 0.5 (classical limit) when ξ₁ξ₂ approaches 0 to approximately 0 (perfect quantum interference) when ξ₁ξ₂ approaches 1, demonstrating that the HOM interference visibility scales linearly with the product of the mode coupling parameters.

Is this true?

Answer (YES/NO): YES